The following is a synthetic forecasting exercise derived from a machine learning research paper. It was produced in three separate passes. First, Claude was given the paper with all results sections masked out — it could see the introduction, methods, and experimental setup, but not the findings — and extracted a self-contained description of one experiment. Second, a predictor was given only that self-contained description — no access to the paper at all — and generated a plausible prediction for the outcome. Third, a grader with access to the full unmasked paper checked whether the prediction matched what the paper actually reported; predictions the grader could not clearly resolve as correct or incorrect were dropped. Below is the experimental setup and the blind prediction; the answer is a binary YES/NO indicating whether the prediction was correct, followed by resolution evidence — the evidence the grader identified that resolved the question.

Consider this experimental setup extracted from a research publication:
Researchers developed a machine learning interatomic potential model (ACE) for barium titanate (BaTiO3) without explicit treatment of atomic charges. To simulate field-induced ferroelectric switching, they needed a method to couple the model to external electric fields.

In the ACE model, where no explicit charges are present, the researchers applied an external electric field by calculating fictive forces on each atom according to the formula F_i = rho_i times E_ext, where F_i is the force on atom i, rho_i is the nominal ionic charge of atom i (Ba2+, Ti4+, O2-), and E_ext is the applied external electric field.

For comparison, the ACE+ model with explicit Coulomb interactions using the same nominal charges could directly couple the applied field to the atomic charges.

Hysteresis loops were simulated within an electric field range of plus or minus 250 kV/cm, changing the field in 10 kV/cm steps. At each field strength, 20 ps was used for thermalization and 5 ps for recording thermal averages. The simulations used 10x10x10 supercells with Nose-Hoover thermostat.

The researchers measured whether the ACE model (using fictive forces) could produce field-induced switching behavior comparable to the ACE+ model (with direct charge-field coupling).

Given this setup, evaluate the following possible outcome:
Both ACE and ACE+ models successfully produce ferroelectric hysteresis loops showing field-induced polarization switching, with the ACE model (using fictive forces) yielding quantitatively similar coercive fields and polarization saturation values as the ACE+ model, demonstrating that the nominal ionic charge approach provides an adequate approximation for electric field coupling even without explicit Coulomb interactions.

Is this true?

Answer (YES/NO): NO